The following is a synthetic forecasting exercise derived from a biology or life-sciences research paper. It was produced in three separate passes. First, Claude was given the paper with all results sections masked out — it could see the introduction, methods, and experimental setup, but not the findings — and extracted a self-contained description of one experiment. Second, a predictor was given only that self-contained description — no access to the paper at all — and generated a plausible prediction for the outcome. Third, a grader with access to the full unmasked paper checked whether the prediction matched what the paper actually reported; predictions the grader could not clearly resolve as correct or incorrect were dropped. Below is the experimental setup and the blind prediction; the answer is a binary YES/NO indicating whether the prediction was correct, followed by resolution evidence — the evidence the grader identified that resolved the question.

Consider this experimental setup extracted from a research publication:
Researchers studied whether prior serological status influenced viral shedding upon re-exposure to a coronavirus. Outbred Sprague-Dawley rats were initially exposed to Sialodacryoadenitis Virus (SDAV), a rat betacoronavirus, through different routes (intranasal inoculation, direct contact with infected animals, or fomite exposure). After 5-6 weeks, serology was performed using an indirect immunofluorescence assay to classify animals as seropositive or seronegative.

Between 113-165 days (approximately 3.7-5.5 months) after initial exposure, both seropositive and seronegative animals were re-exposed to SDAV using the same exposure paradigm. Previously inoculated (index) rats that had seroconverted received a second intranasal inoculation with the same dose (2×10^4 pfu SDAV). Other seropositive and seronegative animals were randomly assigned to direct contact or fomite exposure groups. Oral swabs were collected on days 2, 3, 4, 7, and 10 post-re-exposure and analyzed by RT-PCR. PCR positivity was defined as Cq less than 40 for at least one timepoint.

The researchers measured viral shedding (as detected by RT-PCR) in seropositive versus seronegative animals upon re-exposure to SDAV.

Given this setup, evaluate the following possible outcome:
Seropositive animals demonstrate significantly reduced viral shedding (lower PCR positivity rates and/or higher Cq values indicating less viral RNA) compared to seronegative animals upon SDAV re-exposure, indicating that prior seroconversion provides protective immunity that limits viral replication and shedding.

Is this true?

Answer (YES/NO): YES